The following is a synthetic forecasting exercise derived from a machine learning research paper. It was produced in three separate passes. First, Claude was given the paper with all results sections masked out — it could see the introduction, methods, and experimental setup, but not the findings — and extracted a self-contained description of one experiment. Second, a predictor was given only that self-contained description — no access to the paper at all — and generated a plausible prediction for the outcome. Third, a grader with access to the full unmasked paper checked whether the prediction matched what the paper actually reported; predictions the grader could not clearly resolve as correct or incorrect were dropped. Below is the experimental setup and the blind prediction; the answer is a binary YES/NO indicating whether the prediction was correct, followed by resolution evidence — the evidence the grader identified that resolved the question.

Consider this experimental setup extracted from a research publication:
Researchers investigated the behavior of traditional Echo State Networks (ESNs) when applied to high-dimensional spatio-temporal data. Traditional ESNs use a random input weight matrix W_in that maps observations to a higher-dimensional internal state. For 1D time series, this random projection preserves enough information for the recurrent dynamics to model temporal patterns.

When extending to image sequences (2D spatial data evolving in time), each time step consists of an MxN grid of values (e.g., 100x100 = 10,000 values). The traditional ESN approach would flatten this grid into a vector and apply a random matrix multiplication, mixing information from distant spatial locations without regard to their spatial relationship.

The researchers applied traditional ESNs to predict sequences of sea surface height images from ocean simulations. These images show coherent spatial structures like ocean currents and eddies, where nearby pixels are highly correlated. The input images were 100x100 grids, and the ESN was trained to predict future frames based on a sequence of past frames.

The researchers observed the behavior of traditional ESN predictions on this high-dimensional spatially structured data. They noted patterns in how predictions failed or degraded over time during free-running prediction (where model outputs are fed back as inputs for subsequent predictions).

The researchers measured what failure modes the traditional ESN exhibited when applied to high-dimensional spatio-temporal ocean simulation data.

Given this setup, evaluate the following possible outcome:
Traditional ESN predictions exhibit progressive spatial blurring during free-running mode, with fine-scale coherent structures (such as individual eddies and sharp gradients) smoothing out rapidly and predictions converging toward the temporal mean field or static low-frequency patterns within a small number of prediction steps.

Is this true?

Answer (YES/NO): NO